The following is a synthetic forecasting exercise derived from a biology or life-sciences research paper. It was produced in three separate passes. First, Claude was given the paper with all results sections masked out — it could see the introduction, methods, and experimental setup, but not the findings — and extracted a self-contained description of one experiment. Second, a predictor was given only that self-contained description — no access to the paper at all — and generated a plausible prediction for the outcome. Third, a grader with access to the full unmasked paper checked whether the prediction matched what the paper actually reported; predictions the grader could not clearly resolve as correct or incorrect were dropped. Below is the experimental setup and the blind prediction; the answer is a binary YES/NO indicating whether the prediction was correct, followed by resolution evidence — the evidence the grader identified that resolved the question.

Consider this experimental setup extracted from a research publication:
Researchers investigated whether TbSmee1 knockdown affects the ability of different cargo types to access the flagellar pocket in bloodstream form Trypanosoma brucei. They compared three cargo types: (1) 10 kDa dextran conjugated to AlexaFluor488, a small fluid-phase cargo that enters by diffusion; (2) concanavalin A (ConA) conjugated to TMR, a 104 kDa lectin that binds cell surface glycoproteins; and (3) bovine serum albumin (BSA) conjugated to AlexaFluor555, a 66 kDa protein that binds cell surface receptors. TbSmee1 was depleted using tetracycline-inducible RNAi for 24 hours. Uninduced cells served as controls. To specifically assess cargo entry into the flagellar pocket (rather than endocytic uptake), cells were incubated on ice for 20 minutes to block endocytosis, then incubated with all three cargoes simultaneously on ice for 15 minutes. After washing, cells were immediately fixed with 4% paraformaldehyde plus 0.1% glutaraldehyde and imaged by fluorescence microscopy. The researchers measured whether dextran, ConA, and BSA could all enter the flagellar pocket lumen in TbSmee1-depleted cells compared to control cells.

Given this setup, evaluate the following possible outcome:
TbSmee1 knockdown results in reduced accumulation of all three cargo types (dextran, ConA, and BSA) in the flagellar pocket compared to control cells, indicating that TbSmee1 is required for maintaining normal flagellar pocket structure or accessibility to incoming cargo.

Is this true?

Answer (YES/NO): NO